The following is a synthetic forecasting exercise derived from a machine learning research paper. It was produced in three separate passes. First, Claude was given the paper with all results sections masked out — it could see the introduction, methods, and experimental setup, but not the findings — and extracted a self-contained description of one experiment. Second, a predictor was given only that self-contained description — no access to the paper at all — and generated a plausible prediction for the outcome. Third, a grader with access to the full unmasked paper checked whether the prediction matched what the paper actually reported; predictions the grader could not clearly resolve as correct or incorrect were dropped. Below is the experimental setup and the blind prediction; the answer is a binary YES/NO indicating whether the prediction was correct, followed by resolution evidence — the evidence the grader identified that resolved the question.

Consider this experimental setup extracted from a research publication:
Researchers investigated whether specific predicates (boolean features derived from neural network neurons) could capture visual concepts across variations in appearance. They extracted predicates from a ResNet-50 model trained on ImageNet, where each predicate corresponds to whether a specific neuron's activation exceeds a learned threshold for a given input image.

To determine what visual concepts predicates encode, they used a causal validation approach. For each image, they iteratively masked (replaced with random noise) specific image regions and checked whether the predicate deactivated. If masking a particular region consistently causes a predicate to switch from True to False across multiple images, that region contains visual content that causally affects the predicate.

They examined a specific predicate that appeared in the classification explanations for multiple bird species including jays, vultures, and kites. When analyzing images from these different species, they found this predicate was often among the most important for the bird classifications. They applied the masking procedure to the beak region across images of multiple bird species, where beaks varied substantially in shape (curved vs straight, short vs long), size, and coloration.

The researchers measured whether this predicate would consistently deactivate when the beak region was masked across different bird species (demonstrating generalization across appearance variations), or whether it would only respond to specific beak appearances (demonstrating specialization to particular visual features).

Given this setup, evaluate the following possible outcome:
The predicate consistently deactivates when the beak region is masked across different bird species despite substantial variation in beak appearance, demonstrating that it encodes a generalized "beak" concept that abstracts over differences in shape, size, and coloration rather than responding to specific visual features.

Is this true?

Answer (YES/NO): YES